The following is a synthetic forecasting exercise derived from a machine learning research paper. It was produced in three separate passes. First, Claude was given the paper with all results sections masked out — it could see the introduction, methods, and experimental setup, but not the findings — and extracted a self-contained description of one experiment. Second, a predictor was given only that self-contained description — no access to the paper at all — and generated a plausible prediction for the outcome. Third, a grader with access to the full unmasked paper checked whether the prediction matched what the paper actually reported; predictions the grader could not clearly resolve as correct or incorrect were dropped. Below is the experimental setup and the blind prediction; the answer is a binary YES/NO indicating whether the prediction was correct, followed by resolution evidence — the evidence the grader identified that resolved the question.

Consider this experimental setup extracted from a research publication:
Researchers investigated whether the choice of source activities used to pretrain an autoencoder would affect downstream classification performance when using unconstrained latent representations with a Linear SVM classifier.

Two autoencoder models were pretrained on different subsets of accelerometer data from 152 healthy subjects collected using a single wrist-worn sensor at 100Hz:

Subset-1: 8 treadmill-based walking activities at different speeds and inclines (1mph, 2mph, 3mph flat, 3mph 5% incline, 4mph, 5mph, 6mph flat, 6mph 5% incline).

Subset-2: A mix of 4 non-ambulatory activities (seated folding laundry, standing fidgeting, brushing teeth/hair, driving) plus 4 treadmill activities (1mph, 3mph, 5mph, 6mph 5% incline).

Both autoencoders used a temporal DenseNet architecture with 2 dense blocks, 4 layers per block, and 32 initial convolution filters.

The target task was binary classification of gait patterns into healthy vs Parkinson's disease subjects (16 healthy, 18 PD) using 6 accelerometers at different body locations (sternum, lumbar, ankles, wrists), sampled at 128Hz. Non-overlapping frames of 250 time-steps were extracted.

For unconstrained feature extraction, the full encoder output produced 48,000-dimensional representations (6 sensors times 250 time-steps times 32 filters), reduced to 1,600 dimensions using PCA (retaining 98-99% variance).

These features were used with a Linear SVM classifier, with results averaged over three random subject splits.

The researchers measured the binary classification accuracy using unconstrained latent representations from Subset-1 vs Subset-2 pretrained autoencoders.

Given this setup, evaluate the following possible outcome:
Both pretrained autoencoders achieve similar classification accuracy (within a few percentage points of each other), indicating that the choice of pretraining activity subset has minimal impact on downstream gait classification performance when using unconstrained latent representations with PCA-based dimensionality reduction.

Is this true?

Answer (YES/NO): YES